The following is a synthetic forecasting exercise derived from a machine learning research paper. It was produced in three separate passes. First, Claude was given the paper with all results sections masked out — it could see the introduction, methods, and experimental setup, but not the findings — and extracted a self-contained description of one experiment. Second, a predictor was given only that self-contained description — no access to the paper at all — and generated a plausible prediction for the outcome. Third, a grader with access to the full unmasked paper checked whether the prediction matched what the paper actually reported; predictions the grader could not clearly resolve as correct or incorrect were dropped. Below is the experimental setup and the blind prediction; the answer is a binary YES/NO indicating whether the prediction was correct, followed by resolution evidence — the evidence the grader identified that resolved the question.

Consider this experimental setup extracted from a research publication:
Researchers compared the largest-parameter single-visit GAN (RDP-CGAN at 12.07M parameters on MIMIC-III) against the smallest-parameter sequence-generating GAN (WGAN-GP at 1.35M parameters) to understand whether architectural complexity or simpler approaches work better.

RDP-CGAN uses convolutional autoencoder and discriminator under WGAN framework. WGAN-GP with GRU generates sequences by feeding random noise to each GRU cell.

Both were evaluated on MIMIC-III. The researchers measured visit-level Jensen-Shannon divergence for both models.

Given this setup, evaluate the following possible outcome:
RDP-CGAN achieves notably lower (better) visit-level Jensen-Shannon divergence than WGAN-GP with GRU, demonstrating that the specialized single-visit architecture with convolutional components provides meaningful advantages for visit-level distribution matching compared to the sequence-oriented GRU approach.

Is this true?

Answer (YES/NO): YES